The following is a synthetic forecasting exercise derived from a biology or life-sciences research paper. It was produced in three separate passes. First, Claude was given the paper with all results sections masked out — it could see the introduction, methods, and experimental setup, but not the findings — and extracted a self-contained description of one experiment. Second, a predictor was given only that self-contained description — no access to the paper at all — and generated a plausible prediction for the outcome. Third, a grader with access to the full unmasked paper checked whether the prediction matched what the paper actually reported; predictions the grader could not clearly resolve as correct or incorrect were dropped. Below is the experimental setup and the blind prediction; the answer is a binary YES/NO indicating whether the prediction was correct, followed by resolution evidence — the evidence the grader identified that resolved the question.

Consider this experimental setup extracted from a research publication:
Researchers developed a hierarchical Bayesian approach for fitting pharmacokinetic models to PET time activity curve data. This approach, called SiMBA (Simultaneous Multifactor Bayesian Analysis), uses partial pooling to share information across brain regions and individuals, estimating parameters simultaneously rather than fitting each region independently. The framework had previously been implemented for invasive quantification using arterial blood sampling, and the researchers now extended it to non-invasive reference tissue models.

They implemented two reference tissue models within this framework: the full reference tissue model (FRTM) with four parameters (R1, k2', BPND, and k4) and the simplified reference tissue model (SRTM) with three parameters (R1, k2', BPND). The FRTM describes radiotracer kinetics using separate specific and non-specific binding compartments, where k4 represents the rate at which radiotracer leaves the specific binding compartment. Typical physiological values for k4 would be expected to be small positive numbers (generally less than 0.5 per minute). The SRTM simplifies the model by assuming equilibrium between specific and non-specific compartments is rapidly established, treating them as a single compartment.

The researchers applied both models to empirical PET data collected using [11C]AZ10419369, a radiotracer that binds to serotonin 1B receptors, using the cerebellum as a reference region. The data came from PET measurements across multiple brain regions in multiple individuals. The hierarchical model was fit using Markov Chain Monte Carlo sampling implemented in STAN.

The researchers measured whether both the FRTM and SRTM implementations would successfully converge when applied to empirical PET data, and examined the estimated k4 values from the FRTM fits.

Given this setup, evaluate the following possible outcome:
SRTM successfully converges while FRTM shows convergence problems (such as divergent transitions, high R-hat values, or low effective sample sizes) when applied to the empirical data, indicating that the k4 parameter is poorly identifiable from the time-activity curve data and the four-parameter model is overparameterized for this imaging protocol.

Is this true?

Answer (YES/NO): YES